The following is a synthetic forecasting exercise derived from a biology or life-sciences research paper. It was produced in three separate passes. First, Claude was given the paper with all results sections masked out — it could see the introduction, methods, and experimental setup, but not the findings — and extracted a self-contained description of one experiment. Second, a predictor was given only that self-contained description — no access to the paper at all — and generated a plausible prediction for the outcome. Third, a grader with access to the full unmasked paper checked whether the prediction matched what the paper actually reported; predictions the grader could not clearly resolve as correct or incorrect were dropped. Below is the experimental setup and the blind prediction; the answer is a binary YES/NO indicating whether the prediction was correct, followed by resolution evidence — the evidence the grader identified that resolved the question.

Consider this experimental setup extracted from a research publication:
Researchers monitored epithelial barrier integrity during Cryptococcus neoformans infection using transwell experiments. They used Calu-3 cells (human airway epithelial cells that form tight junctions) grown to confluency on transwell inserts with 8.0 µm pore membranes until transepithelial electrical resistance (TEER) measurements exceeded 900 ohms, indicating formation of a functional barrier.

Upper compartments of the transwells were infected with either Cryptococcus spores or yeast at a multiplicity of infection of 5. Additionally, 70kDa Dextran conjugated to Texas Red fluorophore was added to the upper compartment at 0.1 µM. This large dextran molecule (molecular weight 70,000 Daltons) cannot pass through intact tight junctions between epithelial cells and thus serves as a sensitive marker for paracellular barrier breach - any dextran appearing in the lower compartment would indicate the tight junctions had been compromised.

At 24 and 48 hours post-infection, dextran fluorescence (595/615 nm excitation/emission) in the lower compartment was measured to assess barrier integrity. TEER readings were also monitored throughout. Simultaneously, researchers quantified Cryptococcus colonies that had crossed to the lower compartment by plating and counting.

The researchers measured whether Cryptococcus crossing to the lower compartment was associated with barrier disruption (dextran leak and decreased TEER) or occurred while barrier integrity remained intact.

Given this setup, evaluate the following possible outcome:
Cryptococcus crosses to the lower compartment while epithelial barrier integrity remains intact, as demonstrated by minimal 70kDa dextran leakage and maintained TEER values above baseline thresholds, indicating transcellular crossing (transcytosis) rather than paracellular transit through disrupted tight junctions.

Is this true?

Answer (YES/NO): YES